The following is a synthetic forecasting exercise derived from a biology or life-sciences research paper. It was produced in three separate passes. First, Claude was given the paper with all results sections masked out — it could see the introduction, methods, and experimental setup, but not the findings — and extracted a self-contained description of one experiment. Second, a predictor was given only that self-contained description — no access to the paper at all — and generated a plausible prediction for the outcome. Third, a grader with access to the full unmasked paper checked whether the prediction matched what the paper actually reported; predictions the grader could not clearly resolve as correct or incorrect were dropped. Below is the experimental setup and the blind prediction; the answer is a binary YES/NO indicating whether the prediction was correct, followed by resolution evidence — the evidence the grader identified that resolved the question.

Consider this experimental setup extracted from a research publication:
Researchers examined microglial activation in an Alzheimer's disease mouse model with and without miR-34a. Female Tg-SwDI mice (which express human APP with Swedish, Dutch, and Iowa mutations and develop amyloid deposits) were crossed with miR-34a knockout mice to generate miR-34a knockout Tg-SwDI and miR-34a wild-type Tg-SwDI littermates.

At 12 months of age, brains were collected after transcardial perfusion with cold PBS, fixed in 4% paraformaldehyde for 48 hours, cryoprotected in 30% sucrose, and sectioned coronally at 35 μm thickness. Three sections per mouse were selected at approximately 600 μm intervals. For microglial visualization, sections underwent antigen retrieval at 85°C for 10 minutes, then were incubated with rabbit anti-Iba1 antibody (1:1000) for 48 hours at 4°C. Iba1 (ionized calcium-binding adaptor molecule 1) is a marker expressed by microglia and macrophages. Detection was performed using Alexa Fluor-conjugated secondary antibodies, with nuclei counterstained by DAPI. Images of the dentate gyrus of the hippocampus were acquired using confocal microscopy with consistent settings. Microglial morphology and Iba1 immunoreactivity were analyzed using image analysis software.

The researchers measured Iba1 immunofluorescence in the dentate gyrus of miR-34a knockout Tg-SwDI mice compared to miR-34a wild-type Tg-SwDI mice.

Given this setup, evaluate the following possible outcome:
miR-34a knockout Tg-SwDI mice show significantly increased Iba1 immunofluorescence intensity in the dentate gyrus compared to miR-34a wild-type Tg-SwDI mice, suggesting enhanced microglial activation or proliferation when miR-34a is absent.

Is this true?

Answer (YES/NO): YES